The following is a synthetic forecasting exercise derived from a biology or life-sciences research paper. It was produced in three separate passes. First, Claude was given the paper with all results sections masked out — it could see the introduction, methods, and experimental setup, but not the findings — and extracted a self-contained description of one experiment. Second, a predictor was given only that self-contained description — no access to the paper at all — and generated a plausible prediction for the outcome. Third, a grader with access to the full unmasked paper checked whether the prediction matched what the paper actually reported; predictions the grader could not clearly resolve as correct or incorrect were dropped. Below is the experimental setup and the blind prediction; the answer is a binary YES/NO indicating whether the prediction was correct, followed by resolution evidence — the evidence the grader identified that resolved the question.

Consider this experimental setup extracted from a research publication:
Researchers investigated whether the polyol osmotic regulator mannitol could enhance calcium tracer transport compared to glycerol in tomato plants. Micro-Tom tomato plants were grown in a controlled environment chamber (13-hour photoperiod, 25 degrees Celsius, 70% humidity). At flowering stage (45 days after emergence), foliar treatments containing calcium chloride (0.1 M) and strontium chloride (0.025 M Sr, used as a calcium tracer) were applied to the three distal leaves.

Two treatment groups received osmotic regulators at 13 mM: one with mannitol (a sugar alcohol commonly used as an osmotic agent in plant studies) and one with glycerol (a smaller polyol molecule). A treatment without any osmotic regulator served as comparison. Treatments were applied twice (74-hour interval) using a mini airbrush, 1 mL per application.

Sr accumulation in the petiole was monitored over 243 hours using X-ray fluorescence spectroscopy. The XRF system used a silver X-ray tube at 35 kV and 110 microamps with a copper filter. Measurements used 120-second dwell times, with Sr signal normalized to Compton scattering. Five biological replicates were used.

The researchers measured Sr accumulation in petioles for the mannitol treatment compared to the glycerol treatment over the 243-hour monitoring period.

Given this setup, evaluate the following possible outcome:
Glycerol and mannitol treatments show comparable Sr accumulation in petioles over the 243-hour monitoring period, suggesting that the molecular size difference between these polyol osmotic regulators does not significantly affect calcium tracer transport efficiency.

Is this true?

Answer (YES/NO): NO